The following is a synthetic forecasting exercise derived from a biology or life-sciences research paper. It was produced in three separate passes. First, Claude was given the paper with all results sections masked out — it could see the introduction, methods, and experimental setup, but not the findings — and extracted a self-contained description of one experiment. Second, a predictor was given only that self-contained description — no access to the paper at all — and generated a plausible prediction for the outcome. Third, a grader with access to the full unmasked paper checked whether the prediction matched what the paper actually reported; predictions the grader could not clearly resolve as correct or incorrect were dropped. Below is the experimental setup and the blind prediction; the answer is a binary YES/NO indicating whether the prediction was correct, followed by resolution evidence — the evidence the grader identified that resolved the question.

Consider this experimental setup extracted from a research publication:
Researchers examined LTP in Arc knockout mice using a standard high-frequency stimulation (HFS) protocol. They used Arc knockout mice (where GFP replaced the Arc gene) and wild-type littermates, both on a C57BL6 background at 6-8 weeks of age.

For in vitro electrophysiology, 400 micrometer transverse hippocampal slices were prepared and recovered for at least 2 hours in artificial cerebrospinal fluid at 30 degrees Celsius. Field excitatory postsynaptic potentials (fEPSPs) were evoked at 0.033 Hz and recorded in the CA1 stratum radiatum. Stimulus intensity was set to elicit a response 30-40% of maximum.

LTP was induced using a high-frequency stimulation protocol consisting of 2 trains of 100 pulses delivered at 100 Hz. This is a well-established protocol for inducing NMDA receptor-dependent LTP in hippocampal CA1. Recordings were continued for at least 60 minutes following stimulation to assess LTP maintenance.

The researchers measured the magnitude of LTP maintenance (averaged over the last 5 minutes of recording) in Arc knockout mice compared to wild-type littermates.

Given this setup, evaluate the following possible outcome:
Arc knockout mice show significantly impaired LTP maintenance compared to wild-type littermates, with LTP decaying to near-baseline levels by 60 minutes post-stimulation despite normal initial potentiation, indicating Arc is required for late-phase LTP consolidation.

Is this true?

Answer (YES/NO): NO